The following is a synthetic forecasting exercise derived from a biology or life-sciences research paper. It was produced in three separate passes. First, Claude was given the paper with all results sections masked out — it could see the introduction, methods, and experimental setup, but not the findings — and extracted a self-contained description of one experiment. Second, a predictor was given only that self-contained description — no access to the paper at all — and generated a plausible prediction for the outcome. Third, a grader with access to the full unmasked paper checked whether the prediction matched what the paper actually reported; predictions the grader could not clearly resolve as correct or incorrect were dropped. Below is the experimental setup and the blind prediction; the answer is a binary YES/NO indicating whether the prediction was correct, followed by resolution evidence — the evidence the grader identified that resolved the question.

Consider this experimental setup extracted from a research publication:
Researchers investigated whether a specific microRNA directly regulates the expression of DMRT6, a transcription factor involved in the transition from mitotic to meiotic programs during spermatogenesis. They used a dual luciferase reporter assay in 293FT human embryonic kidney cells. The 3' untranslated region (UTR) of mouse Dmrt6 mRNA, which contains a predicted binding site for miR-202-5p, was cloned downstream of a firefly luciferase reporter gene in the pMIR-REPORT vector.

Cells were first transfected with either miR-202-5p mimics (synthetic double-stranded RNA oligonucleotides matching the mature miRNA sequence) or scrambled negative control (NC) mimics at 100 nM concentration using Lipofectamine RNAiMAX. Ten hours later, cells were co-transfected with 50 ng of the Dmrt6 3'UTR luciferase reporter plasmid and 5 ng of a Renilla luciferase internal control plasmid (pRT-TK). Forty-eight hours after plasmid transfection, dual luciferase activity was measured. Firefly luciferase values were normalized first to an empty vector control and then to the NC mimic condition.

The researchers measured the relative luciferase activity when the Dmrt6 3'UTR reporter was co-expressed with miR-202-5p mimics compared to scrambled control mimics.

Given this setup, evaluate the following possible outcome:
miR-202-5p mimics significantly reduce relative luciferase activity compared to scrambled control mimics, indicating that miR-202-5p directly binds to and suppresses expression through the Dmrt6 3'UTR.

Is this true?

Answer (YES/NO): YES